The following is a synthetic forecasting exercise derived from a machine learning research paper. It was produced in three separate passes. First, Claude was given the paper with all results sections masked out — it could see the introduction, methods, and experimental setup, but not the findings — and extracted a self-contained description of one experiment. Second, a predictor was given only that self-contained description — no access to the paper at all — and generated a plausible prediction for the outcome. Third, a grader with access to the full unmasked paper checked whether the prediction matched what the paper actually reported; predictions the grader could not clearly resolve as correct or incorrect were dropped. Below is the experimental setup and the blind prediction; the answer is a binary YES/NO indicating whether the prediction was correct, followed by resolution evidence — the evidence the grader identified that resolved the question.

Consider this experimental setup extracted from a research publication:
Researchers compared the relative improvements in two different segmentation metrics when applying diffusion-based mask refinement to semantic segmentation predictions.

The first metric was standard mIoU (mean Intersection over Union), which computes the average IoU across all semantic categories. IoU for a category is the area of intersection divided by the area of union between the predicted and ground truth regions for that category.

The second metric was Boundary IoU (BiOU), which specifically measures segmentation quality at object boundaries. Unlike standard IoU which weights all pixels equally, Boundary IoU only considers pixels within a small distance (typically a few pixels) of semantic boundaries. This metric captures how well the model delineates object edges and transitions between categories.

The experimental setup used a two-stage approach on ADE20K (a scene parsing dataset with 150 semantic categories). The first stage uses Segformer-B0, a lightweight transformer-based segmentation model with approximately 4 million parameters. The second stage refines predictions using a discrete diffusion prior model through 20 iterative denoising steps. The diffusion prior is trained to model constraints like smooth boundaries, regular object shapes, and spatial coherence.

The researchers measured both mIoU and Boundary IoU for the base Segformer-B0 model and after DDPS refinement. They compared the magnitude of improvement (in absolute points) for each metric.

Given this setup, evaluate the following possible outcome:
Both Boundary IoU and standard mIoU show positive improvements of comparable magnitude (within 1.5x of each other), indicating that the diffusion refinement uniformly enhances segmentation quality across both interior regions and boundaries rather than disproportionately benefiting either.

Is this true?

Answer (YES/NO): NO